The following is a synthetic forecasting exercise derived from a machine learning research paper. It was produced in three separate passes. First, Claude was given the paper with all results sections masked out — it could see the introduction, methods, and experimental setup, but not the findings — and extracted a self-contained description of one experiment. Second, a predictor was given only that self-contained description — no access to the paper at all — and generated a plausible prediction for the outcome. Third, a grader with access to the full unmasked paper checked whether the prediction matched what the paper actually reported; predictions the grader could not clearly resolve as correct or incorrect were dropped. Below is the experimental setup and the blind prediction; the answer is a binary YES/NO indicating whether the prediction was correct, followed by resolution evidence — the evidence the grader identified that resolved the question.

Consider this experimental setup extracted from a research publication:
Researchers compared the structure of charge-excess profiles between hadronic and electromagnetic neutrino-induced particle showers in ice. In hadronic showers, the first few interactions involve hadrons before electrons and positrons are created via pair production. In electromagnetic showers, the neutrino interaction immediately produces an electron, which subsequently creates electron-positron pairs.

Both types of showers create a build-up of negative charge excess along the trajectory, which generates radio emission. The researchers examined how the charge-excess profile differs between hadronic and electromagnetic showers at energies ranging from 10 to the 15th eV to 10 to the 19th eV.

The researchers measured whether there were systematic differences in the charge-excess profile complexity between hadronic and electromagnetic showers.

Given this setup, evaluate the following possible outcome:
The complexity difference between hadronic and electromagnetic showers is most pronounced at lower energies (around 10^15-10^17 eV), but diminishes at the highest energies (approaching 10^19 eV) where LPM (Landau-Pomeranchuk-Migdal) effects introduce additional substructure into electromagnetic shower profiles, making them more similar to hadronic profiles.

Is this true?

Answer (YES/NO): NO